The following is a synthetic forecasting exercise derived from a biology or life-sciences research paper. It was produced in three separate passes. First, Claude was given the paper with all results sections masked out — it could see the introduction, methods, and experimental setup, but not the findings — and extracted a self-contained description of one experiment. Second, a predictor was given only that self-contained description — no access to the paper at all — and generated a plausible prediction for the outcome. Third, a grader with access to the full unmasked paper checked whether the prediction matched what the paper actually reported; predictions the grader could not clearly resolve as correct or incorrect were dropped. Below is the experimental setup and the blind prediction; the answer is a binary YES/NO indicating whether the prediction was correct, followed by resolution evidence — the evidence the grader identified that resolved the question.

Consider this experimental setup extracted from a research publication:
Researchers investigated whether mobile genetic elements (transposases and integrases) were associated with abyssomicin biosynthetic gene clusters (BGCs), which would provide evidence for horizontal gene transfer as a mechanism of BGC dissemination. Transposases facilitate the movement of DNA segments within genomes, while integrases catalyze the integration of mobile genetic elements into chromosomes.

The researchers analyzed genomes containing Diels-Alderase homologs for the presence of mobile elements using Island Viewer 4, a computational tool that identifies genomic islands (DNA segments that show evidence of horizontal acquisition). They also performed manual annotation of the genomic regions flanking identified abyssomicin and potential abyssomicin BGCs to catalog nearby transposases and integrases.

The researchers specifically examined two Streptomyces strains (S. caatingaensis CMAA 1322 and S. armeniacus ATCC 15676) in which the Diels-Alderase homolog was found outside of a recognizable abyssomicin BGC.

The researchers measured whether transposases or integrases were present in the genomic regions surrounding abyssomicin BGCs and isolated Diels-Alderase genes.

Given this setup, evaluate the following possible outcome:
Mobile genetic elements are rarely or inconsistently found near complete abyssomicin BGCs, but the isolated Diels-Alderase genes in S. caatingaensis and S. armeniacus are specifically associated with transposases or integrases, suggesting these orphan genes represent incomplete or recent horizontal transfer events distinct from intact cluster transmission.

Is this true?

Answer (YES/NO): NO